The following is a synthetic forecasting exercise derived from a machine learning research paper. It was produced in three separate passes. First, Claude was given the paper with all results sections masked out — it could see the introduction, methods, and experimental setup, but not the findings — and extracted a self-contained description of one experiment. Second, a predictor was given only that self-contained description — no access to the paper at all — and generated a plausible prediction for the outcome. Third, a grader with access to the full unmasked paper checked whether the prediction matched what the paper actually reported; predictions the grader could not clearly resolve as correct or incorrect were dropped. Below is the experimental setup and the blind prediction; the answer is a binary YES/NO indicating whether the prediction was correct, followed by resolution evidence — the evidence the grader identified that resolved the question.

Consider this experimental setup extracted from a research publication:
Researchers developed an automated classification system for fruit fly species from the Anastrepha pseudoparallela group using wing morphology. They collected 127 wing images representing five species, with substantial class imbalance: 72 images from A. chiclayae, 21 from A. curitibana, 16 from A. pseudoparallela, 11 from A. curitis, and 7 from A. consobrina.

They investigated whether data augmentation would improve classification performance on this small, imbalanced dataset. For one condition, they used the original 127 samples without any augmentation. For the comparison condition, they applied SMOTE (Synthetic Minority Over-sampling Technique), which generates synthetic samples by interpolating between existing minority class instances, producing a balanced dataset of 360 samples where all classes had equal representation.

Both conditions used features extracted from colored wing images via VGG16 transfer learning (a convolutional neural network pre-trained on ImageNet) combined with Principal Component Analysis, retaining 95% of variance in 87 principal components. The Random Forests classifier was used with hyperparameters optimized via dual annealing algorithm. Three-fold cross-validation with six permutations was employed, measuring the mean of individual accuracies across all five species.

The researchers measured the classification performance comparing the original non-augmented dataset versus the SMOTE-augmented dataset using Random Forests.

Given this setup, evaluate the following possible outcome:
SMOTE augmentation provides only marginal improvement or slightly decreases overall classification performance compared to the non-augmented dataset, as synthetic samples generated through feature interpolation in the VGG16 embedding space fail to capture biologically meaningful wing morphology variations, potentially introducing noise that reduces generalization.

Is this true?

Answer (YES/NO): NO